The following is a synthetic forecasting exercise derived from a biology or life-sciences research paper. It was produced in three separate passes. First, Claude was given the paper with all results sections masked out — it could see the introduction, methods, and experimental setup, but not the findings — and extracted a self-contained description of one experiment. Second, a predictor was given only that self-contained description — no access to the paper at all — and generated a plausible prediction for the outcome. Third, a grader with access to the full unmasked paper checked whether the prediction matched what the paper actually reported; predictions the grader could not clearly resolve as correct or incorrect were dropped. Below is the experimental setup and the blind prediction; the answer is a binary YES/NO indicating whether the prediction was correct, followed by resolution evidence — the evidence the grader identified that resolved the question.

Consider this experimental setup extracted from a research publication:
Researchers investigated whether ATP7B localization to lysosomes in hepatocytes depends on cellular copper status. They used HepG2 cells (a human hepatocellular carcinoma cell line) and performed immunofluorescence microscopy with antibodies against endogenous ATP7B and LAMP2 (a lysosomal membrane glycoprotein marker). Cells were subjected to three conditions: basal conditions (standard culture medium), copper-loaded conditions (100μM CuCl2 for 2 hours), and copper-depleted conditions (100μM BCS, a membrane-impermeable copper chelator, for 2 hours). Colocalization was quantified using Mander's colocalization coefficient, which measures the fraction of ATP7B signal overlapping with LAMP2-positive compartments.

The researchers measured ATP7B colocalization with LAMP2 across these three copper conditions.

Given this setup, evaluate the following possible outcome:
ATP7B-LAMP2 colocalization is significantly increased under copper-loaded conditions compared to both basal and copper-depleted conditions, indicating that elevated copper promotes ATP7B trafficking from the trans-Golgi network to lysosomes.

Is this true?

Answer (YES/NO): YES